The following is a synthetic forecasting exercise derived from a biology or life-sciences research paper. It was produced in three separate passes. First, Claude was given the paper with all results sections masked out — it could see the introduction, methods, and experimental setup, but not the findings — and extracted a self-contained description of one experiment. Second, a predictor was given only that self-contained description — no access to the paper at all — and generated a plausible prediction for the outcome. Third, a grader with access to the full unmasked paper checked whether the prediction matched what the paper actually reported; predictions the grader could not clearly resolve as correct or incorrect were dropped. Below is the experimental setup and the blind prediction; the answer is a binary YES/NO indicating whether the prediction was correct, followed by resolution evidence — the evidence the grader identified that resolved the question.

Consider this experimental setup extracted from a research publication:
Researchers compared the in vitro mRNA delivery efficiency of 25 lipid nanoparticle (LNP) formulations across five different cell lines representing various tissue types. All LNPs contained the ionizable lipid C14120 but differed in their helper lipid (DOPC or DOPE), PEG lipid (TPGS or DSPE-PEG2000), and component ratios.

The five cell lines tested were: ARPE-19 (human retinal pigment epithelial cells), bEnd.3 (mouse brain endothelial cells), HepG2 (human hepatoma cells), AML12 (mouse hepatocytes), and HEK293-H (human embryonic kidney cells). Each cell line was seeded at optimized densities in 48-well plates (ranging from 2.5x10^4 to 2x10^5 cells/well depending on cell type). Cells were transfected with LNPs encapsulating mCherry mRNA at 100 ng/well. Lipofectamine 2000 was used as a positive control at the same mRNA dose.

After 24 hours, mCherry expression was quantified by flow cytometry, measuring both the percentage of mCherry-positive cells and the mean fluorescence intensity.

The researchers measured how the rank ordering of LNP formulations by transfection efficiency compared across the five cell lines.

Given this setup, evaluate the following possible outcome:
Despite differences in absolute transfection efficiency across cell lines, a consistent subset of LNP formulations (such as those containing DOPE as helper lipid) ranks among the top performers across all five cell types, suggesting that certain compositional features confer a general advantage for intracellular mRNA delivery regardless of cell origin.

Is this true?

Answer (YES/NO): NO